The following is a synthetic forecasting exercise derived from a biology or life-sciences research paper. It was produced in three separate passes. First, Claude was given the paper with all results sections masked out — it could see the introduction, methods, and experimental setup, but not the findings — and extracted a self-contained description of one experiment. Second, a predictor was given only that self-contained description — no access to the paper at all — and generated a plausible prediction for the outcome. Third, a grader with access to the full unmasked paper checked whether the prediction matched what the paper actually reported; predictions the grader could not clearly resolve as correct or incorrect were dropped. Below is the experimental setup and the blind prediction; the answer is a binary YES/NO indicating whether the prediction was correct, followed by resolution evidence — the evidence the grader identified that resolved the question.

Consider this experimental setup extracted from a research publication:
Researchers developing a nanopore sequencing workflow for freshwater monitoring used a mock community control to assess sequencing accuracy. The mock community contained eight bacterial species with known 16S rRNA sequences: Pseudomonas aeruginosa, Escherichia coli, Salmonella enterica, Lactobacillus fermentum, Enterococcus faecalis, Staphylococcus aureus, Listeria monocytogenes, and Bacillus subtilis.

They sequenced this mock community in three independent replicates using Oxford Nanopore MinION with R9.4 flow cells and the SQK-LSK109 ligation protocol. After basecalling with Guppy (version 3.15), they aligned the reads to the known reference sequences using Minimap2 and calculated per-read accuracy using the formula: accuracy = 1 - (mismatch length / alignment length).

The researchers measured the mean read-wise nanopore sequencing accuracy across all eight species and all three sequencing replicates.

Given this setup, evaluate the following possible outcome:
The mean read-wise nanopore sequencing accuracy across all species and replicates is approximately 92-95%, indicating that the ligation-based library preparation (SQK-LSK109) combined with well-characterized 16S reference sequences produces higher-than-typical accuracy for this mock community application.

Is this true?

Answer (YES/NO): YES